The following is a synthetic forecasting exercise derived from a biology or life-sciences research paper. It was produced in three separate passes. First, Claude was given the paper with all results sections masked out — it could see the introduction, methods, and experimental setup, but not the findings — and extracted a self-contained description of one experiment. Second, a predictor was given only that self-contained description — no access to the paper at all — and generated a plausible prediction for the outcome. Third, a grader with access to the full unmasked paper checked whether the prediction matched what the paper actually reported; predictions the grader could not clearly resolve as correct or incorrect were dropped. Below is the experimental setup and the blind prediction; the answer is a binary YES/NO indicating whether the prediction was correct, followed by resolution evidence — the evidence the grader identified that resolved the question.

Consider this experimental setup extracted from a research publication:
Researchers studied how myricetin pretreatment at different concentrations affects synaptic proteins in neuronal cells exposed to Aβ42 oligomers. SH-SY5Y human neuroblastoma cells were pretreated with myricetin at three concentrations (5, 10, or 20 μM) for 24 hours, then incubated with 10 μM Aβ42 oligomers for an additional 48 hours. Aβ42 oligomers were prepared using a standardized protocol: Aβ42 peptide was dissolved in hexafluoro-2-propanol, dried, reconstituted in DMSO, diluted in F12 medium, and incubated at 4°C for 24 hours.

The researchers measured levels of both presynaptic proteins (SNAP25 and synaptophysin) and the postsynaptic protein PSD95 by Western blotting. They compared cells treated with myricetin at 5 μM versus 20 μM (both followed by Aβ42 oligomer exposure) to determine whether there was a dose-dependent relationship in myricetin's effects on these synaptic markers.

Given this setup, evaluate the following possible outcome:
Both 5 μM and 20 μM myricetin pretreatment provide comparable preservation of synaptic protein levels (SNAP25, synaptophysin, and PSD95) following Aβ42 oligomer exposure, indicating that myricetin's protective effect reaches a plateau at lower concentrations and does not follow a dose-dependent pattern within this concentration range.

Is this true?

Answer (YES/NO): NO